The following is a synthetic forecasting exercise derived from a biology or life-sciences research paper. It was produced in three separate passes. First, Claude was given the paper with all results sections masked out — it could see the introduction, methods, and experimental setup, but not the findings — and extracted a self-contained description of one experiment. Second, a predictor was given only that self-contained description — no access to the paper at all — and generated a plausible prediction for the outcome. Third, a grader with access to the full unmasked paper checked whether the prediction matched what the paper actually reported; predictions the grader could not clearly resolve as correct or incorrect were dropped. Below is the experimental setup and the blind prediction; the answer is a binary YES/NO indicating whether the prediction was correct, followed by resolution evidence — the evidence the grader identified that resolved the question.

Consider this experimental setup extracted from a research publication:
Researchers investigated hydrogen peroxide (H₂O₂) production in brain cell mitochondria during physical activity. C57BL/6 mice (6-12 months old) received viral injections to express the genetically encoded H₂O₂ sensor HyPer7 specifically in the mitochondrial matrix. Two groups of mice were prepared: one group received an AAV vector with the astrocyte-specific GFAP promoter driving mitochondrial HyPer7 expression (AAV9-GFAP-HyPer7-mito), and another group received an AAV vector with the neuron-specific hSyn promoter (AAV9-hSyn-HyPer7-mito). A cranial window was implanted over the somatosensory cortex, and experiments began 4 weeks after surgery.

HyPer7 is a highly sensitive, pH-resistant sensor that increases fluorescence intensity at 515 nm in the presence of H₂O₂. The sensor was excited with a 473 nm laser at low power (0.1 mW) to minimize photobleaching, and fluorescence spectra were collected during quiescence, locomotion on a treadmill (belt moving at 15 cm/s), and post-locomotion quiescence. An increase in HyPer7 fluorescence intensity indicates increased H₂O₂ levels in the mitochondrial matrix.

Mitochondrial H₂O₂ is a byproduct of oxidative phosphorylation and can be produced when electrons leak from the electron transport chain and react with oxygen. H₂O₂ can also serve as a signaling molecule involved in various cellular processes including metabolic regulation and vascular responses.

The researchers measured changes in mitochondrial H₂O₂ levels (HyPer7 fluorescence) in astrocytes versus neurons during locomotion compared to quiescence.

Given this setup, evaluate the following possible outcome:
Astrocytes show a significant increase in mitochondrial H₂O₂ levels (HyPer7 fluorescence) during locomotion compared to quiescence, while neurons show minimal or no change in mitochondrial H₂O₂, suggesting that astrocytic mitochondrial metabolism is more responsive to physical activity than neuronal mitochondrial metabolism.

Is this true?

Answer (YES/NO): YES